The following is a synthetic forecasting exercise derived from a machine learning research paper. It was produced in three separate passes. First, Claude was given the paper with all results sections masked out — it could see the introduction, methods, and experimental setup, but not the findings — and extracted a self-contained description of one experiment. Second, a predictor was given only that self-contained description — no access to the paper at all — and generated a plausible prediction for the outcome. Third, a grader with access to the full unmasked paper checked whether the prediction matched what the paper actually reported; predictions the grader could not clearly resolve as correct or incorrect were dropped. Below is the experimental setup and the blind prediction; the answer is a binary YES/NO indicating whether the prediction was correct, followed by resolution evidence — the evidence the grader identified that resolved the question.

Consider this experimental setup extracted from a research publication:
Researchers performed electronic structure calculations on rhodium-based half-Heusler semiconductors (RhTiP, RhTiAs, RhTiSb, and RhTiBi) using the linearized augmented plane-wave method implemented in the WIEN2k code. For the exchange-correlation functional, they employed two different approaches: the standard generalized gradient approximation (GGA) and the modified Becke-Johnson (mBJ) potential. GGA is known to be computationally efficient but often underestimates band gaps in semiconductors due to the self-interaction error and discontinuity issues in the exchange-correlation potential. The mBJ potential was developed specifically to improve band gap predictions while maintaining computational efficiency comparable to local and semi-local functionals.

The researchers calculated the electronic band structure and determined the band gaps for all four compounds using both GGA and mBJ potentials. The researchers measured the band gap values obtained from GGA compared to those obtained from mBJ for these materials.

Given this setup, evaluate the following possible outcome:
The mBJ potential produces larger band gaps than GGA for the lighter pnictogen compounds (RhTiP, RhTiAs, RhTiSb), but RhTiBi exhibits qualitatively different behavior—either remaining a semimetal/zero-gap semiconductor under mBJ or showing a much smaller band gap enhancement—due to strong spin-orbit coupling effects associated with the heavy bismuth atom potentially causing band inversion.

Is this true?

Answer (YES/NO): NO